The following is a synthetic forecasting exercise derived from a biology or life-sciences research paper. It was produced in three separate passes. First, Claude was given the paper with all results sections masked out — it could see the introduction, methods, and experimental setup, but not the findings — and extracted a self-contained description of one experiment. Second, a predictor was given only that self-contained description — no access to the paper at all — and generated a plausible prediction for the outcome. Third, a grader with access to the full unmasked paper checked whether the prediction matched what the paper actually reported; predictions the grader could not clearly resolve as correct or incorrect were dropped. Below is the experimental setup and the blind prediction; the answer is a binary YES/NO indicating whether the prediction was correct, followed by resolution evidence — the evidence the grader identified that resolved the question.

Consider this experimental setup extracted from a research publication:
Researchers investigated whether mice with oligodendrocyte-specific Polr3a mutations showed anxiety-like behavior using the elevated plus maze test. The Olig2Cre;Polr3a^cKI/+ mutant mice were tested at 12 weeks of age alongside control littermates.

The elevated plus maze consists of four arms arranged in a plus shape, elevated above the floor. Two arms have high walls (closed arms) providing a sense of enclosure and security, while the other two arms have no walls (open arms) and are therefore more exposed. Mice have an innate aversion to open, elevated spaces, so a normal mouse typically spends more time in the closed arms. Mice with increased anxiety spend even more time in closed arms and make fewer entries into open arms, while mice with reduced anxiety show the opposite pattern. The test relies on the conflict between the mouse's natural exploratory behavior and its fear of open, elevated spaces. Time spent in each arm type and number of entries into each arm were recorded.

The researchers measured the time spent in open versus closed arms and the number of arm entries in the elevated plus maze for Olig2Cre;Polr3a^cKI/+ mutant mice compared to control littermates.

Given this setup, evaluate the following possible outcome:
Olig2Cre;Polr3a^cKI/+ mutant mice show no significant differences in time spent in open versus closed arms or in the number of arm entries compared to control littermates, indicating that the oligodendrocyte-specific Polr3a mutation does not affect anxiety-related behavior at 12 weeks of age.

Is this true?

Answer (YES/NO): YES